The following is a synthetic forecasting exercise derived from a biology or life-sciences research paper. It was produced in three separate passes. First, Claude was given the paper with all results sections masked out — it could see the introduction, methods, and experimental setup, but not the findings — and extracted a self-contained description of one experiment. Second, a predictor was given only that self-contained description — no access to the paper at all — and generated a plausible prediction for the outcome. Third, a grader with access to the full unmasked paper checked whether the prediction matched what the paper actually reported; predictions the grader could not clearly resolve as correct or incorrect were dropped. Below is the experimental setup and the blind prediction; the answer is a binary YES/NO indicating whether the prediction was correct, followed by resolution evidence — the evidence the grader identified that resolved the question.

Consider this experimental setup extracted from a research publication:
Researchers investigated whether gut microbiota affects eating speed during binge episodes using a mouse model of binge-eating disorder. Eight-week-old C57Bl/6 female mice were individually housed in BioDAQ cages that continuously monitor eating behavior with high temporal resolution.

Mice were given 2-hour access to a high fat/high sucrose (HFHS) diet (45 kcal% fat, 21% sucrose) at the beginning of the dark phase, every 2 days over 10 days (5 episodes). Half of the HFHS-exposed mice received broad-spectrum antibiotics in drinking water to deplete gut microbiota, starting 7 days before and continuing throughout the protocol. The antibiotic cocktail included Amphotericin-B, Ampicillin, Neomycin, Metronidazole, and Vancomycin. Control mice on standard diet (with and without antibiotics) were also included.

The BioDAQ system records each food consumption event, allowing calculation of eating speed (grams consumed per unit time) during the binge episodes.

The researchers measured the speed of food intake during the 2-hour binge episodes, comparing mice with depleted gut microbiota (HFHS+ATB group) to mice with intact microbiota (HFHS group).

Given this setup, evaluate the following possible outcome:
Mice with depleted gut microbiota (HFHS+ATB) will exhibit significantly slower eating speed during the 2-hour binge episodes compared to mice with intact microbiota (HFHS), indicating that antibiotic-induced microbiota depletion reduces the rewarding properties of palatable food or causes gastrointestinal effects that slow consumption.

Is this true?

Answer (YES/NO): NO